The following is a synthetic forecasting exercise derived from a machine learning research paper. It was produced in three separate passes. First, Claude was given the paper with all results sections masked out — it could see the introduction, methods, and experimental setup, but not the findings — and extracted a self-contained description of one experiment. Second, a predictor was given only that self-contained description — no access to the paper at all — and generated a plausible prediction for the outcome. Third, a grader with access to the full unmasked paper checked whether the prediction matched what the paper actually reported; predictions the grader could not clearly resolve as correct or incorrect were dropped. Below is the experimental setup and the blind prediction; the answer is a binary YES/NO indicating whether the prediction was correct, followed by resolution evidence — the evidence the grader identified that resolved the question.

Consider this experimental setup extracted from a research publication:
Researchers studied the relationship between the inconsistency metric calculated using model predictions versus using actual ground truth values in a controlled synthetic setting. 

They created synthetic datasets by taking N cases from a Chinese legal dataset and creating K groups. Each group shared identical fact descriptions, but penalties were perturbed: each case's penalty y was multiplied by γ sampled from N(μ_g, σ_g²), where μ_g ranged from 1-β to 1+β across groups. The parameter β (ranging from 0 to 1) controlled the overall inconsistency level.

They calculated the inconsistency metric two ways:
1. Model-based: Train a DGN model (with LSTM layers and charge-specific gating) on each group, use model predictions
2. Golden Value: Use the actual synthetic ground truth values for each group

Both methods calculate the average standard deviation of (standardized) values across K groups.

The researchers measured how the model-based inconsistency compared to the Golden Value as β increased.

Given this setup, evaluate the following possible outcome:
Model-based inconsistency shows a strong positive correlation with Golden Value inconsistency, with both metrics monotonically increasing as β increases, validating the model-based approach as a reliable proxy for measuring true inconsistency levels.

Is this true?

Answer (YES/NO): YES